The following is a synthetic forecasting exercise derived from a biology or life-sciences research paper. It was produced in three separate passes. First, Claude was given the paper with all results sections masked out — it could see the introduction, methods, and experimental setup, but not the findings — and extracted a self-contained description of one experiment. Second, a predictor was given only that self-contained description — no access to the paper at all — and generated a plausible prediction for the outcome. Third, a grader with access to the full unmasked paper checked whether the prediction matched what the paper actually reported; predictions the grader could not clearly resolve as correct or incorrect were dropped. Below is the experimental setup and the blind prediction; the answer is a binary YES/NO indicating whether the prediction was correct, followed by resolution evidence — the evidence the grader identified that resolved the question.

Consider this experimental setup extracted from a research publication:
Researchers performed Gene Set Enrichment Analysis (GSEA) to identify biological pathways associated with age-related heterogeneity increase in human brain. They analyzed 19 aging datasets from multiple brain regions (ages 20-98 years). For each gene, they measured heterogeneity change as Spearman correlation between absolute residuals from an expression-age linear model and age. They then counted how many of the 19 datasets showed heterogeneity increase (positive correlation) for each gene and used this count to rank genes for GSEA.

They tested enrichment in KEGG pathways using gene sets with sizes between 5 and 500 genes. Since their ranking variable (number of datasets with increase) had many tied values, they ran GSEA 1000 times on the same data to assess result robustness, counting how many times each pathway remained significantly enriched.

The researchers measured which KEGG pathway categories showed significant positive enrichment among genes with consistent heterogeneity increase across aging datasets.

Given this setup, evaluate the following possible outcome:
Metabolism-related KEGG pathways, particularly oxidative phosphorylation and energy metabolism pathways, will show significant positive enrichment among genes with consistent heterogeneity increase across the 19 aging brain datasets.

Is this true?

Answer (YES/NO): NO